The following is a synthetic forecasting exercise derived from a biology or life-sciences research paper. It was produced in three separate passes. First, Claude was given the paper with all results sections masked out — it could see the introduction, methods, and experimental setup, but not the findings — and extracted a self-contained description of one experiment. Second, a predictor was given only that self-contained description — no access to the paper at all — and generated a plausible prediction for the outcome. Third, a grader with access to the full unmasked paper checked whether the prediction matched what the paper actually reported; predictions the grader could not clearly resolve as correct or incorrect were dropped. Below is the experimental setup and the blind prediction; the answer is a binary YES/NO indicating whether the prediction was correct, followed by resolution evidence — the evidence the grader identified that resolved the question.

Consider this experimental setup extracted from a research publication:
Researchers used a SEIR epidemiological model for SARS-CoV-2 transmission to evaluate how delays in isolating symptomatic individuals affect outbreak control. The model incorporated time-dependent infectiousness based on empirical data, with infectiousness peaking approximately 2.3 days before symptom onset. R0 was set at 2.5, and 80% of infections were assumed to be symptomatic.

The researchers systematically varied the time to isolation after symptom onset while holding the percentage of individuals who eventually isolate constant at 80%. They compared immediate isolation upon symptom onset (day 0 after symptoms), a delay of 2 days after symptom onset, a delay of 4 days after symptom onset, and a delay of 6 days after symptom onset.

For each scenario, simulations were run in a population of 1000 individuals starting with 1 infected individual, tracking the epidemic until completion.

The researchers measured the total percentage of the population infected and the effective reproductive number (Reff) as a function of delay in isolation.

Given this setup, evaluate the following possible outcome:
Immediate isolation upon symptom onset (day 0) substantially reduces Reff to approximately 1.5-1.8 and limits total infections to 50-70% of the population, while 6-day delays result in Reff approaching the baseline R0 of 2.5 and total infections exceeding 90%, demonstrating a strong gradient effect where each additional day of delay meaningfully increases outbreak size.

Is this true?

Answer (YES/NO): NO